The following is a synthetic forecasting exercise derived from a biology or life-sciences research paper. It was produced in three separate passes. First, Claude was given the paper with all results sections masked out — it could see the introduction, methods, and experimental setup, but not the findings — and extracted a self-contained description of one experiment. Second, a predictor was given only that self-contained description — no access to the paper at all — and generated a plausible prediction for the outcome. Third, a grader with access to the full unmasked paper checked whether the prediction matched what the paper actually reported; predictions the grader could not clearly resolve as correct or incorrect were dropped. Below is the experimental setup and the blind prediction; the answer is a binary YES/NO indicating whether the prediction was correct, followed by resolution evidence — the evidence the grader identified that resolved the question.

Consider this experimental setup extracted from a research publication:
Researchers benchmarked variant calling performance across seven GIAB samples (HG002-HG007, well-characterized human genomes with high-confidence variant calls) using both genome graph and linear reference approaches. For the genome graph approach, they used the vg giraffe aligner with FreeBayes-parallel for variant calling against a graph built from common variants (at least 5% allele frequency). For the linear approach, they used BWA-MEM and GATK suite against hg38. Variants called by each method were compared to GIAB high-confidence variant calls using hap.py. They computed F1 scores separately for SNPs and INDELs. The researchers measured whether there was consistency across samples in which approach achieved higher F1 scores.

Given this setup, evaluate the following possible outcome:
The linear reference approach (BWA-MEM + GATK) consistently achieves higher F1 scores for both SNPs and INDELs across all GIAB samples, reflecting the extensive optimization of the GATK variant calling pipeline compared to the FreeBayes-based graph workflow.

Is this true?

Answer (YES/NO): NO